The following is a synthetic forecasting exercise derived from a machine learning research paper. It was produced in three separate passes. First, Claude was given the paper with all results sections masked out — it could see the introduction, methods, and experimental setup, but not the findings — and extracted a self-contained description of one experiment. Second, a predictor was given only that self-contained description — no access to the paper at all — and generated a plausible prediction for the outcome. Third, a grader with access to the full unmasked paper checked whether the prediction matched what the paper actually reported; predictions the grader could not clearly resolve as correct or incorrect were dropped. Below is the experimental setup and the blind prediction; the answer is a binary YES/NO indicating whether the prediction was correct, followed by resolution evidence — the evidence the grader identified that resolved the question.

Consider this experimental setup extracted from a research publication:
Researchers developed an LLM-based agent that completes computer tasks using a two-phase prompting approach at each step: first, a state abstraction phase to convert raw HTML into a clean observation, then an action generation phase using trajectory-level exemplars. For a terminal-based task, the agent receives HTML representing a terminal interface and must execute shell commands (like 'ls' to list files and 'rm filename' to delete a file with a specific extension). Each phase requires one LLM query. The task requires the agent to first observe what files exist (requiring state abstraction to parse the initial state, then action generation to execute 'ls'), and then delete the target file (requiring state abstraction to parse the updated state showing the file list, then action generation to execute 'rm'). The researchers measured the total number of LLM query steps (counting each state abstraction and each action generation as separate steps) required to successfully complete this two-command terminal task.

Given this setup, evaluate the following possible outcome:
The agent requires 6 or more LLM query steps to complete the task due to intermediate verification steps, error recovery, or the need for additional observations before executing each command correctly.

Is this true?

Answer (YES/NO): NO